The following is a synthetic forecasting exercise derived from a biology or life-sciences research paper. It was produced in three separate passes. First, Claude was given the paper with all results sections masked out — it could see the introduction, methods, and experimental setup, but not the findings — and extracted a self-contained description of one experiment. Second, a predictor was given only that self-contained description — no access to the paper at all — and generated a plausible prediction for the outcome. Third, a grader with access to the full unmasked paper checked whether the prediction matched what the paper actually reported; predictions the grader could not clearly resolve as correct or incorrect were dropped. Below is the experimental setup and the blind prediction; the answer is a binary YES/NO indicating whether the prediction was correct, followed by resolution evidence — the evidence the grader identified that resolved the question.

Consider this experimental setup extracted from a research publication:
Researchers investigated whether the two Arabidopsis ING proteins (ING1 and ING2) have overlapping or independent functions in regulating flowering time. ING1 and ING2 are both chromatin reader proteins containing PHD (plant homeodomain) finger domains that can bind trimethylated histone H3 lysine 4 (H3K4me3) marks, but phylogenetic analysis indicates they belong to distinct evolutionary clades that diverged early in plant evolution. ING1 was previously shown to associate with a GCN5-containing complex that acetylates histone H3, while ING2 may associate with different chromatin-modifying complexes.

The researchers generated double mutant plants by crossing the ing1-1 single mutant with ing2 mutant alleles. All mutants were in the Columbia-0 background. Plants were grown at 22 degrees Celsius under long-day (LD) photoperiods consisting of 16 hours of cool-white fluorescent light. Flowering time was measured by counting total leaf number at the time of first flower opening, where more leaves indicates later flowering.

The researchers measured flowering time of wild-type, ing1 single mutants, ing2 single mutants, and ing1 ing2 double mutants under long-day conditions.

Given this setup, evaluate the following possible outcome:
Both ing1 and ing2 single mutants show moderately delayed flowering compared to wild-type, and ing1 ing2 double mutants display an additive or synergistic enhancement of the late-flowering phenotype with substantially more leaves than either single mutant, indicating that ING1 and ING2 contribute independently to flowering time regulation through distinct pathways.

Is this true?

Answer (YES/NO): NO